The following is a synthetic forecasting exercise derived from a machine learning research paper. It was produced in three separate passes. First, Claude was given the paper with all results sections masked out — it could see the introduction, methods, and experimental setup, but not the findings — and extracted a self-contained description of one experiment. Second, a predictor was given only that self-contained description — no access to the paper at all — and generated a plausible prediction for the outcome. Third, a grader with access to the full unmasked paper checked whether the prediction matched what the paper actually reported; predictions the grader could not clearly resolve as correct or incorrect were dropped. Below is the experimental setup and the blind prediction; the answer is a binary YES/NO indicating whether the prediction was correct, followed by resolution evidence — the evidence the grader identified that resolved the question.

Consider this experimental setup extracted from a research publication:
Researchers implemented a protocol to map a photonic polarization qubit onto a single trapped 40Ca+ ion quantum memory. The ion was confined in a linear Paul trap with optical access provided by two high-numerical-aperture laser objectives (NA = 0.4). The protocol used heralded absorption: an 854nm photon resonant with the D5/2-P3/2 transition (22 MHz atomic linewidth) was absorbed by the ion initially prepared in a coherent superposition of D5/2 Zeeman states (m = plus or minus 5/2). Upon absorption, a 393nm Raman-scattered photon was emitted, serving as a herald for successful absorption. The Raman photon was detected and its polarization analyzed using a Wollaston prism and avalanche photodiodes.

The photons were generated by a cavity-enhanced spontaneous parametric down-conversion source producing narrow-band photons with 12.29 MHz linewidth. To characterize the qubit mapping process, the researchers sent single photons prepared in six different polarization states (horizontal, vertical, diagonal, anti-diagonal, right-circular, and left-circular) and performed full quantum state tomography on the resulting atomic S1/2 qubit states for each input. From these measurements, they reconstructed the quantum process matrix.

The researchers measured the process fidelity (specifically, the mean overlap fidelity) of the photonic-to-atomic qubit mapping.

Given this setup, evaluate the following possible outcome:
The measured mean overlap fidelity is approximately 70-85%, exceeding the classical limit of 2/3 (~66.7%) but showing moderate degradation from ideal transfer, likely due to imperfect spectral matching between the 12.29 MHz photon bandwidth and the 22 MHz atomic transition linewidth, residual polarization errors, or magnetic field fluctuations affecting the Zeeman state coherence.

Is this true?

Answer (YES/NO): NO